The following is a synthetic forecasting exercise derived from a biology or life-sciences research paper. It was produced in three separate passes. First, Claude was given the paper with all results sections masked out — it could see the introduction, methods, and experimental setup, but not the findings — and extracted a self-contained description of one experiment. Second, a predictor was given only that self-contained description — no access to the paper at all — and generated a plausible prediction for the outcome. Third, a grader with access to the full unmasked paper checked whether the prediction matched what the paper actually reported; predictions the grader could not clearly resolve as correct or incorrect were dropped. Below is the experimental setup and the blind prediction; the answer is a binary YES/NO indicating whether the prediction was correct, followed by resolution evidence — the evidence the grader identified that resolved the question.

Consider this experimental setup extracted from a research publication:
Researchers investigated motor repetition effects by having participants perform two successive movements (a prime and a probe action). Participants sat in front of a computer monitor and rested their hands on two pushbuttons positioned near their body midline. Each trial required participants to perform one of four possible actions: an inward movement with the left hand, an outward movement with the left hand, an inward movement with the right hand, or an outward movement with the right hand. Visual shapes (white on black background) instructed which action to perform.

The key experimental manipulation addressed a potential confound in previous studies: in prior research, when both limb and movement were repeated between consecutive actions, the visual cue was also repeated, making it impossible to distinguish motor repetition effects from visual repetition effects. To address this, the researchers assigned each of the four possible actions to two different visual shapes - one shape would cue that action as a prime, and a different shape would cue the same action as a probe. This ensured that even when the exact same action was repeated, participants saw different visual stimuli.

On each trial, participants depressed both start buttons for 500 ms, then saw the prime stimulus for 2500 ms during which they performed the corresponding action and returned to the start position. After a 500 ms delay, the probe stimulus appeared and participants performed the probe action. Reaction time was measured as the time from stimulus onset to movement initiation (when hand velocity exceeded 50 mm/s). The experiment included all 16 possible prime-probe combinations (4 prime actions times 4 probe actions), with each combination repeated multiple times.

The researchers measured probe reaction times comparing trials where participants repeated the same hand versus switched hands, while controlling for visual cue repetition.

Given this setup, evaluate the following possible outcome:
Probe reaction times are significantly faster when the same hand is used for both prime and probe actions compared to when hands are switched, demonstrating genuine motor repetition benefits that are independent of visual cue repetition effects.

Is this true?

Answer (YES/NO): YES